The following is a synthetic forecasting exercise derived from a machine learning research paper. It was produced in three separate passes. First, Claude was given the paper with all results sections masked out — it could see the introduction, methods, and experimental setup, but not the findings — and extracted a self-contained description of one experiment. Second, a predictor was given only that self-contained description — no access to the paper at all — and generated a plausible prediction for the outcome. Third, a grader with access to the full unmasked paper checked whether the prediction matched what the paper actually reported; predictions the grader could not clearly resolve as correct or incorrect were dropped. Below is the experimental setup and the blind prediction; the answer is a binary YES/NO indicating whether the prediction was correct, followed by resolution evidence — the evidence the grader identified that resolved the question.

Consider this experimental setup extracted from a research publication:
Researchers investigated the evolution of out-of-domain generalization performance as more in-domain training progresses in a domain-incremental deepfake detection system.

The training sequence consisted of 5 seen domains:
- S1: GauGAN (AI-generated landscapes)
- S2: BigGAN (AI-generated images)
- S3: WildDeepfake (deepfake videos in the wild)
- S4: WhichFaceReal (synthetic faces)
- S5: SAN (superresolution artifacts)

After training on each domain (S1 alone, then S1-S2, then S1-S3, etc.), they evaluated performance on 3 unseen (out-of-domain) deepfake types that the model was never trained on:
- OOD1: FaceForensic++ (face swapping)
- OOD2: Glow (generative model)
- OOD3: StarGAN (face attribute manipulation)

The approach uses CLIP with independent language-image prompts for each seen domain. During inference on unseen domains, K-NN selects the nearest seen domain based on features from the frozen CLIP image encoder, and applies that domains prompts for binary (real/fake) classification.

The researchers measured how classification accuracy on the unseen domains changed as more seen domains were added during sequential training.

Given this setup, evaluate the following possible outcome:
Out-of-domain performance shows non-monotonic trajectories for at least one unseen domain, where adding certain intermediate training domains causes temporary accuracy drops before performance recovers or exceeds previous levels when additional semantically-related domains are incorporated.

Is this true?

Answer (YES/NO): YES